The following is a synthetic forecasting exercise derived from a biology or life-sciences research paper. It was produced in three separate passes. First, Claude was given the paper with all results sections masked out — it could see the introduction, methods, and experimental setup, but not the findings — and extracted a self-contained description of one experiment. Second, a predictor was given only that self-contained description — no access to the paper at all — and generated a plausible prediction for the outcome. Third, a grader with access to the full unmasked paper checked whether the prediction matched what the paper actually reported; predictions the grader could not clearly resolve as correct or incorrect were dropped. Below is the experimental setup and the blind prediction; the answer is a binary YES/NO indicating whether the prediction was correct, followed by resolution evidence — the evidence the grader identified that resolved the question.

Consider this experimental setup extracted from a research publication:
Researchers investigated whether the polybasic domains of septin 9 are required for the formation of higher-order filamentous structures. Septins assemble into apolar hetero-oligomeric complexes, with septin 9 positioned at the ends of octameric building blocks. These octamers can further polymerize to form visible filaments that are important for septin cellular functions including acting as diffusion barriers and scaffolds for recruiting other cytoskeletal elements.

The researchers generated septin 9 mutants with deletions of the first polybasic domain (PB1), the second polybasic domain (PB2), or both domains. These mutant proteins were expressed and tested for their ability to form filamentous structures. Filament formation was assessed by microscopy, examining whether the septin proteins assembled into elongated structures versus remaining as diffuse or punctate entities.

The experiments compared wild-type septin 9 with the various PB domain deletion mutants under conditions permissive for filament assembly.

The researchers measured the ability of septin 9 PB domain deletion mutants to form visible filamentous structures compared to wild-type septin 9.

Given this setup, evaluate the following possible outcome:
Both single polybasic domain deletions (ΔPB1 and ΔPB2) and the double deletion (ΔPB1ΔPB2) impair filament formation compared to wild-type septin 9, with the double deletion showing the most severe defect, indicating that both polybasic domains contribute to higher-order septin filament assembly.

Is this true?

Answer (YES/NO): NO